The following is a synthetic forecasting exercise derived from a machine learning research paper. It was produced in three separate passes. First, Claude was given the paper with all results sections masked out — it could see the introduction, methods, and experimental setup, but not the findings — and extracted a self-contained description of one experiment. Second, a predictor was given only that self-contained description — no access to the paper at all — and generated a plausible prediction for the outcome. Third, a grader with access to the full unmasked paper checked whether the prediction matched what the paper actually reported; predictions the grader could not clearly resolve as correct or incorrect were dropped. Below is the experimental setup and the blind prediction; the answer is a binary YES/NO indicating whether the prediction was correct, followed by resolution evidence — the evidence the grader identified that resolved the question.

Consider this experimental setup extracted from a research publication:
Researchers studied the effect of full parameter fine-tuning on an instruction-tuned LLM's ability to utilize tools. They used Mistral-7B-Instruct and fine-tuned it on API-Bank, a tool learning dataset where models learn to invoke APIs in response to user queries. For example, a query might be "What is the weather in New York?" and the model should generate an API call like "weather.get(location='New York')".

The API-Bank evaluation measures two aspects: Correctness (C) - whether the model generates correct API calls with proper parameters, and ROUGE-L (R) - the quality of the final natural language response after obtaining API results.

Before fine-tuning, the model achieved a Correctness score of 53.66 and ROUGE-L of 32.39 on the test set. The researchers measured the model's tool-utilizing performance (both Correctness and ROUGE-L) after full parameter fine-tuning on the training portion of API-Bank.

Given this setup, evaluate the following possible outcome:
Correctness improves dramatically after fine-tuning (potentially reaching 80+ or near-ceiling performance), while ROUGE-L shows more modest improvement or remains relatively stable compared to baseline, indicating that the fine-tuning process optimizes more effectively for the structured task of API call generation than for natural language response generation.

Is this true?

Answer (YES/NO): NO